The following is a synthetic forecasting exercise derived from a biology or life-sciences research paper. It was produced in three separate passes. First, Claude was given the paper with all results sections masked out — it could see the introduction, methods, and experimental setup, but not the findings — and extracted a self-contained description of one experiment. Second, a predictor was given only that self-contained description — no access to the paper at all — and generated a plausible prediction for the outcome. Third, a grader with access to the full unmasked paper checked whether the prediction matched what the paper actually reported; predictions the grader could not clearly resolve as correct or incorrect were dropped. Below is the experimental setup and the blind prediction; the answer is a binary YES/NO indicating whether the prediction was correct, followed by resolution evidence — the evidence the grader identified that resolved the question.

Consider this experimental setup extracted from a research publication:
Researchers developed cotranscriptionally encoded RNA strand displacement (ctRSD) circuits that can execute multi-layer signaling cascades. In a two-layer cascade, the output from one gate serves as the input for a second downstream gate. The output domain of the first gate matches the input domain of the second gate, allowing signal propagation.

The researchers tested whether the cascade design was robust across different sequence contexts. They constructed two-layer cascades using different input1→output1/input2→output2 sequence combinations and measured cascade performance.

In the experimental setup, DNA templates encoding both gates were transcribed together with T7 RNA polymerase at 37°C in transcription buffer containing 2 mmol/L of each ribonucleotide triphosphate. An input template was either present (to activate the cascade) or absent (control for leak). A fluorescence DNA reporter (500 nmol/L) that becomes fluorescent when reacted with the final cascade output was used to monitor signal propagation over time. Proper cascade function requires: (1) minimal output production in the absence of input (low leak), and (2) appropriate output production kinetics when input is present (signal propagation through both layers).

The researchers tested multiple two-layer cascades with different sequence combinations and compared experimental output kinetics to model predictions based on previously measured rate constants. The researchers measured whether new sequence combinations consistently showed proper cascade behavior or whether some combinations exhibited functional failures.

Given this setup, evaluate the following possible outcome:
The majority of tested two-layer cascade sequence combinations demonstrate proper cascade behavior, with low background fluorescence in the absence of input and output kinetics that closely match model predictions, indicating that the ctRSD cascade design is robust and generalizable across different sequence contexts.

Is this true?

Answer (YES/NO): YES